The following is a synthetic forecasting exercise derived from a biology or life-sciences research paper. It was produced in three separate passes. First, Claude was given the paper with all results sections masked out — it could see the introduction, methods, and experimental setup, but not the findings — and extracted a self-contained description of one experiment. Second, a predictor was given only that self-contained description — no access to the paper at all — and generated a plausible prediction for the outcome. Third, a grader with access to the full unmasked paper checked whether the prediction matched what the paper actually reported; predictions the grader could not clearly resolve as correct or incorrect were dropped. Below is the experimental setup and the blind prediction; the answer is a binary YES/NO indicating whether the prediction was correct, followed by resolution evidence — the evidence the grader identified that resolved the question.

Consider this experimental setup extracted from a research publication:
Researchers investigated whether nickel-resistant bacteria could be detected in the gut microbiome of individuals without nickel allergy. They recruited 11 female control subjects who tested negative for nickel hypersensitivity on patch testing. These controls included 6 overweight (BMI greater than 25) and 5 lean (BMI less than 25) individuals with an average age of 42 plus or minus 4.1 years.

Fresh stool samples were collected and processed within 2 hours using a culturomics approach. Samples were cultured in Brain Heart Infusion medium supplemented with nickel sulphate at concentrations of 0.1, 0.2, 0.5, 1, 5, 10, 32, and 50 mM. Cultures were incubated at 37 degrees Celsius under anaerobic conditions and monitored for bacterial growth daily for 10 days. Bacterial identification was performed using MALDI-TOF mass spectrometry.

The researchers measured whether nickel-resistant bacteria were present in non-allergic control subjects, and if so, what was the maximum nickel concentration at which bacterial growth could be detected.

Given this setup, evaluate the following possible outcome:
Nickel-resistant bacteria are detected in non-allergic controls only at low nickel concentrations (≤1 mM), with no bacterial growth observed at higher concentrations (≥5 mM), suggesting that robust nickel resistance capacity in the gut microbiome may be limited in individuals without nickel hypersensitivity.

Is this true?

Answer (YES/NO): NO